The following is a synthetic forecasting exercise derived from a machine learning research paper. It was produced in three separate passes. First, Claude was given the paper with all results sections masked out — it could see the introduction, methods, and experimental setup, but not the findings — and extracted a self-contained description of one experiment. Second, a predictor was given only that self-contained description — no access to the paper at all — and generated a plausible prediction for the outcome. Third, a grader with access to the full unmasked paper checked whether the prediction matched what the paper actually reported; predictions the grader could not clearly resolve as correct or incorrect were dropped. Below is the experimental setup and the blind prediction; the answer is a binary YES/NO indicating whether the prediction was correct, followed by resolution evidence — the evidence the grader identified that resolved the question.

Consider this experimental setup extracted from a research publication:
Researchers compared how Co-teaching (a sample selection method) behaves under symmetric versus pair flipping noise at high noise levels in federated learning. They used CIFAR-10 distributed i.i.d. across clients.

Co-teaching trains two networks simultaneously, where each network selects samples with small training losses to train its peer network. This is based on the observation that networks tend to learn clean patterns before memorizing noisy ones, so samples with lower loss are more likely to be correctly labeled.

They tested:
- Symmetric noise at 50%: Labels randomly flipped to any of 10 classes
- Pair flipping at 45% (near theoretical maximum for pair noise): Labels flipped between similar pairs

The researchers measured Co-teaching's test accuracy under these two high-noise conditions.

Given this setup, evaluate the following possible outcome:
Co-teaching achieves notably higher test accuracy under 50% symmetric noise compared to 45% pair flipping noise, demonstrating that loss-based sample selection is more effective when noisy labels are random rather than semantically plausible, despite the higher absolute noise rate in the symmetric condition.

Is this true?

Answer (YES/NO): YES